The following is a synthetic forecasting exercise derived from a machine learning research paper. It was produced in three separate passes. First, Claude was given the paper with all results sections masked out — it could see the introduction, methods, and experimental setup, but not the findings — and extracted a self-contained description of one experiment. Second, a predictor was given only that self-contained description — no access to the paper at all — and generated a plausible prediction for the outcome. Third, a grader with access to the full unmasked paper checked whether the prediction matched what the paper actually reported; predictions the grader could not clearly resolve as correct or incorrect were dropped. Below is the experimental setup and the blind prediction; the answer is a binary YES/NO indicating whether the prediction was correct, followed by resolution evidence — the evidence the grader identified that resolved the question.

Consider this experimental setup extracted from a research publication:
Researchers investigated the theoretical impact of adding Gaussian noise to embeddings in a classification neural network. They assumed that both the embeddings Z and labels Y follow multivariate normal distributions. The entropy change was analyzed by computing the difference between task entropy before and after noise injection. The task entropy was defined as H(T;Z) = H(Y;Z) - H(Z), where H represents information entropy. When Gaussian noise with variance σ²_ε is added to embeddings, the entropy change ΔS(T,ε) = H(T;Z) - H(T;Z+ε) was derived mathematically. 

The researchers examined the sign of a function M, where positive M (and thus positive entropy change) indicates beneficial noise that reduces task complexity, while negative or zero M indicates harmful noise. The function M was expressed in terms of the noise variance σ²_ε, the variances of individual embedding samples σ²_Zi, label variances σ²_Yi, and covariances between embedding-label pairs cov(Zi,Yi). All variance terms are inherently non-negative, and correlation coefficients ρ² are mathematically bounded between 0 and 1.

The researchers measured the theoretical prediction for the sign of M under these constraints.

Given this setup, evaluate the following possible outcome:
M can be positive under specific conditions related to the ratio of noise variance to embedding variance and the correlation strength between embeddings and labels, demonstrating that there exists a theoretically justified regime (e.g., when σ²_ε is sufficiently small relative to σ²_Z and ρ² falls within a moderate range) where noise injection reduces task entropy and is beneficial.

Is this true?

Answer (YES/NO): NO